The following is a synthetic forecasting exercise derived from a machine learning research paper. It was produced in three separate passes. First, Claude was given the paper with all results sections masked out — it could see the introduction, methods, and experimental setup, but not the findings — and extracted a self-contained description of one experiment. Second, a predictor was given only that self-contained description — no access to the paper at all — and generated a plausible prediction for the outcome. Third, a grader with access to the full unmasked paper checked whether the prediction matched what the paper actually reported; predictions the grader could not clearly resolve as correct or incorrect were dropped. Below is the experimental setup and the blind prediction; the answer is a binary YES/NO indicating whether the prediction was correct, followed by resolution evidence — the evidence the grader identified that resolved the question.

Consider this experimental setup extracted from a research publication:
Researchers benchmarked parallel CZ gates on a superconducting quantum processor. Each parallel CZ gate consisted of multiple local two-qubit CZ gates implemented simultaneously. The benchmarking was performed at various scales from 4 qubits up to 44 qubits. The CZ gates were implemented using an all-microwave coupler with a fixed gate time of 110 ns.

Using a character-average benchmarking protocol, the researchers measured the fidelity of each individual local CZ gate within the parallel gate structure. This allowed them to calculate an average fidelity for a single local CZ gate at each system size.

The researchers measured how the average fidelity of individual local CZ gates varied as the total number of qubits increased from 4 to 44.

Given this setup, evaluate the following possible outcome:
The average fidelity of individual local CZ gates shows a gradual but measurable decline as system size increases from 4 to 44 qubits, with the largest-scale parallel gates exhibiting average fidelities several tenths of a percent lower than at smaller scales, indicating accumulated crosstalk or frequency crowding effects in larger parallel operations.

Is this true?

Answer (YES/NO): NO